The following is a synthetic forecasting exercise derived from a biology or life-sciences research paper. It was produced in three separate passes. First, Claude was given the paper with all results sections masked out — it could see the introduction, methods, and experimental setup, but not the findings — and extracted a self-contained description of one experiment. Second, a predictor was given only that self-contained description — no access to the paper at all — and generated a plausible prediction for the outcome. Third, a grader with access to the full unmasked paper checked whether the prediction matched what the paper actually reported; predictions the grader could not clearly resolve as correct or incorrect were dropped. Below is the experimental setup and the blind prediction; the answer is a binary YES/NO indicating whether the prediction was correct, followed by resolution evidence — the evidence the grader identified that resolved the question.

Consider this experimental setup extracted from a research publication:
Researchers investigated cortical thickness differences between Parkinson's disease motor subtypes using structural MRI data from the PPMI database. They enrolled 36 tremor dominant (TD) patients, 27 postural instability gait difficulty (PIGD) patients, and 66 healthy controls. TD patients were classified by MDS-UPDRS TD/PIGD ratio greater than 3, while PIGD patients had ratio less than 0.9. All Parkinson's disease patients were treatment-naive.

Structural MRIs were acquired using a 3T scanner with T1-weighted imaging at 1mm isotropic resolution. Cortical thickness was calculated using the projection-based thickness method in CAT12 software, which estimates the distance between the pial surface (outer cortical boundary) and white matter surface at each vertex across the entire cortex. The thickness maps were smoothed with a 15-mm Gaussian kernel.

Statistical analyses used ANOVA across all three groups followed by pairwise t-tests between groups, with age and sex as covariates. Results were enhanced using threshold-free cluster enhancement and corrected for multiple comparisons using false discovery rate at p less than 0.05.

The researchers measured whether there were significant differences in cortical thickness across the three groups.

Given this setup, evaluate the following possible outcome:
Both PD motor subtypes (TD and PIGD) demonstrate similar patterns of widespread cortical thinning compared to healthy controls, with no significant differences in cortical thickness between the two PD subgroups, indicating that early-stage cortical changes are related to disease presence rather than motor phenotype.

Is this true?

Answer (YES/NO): NO